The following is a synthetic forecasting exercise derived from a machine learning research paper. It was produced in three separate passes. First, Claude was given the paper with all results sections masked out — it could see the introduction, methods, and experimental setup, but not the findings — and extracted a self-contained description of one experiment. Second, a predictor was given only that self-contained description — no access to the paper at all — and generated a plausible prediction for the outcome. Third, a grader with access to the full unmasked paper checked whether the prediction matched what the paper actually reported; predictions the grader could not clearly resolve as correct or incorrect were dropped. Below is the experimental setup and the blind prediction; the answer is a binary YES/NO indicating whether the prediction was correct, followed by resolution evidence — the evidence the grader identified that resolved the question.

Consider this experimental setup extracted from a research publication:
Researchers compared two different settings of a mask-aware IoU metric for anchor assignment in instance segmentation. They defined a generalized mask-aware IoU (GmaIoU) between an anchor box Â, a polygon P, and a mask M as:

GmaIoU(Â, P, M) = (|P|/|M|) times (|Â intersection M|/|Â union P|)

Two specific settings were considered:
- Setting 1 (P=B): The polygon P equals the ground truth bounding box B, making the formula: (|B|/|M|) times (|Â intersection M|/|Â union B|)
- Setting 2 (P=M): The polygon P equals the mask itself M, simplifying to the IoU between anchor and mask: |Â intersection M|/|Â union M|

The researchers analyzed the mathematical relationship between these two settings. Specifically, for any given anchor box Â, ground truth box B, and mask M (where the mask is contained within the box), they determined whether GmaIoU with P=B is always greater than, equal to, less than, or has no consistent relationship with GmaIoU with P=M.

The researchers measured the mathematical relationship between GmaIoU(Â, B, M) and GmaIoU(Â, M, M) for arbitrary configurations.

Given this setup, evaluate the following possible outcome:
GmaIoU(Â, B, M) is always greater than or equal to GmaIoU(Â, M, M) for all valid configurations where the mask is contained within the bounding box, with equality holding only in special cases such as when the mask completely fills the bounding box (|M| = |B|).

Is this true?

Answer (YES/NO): YES